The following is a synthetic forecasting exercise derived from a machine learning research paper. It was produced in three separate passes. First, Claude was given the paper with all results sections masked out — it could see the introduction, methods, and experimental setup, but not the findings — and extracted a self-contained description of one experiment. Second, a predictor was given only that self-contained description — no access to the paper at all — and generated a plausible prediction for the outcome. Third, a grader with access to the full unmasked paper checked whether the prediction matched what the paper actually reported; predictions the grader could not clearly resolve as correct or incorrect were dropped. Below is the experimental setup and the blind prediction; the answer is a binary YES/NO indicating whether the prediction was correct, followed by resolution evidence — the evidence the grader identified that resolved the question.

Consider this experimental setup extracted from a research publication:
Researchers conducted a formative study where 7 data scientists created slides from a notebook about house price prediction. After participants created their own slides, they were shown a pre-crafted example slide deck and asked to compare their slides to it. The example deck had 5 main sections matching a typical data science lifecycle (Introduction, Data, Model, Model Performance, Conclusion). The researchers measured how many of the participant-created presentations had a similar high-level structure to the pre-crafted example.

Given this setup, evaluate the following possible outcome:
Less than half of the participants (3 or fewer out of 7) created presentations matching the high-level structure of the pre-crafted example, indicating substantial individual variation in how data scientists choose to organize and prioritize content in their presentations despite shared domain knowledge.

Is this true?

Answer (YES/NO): NO